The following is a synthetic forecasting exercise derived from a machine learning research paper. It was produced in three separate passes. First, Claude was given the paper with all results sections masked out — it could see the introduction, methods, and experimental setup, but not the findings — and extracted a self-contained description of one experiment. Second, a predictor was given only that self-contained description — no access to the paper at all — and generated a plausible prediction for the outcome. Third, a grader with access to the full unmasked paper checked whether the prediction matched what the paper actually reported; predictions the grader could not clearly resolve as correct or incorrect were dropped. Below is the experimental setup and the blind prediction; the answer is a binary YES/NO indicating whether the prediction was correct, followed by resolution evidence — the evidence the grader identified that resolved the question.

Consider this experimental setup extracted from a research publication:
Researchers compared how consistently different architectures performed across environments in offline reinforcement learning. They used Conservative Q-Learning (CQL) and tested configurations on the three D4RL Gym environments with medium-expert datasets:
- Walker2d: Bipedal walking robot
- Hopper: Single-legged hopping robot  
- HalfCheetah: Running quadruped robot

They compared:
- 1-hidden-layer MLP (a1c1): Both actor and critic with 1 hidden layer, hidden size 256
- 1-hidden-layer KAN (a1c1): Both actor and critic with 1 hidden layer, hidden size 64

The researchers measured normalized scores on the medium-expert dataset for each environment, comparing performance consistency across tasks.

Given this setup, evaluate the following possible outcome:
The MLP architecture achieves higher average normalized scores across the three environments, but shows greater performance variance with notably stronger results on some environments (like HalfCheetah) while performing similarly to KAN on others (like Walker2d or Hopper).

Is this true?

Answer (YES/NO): NO